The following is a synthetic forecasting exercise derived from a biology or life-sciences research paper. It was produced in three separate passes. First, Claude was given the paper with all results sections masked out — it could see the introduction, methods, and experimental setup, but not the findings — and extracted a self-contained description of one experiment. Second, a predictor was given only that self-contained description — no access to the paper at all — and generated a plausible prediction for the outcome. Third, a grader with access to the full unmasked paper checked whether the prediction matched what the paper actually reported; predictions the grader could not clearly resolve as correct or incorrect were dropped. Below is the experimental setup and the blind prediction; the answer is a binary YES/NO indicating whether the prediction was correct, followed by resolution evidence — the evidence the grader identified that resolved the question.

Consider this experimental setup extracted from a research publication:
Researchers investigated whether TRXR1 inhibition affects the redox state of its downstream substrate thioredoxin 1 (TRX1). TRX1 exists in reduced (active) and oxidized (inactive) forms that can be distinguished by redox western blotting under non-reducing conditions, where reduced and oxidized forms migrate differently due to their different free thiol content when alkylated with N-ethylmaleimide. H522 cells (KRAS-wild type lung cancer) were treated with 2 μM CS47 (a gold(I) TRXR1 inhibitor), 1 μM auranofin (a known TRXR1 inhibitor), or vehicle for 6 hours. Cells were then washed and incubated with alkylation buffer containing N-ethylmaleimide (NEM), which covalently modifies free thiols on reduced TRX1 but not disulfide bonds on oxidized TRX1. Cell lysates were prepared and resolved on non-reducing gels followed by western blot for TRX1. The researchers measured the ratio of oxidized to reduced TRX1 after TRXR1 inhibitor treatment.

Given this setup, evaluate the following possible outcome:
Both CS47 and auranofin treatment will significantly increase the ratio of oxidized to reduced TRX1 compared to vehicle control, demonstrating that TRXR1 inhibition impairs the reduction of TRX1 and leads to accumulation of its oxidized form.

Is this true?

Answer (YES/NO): YES